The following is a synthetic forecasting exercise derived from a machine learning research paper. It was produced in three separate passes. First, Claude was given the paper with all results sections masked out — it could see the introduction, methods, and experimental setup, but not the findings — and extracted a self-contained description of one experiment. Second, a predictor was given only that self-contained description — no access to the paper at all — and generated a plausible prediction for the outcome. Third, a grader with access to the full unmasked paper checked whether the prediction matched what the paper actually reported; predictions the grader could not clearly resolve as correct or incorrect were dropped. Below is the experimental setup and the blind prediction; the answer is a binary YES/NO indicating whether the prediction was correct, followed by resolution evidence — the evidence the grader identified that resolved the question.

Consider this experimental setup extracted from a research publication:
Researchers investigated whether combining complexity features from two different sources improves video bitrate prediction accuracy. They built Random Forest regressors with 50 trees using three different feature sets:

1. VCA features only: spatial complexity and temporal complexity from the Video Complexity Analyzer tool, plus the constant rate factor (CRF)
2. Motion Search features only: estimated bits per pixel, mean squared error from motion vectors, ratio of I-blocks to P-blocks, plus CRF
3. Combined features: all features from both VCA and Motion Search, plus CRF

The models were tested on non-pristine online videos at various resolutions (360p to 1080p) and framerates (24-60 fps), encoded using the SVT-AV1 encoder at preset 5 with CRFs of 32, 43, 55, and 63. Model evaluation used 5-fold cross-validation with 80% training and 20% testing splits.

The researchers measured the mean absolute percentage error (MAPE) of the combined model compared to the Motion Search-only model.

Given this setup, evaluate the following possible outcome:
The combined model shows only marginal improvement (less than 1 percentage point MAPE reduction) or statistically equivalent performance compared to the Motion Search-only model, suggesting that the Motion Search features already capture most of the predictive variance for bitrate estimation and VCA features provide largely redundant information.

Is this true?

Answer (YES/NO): YES